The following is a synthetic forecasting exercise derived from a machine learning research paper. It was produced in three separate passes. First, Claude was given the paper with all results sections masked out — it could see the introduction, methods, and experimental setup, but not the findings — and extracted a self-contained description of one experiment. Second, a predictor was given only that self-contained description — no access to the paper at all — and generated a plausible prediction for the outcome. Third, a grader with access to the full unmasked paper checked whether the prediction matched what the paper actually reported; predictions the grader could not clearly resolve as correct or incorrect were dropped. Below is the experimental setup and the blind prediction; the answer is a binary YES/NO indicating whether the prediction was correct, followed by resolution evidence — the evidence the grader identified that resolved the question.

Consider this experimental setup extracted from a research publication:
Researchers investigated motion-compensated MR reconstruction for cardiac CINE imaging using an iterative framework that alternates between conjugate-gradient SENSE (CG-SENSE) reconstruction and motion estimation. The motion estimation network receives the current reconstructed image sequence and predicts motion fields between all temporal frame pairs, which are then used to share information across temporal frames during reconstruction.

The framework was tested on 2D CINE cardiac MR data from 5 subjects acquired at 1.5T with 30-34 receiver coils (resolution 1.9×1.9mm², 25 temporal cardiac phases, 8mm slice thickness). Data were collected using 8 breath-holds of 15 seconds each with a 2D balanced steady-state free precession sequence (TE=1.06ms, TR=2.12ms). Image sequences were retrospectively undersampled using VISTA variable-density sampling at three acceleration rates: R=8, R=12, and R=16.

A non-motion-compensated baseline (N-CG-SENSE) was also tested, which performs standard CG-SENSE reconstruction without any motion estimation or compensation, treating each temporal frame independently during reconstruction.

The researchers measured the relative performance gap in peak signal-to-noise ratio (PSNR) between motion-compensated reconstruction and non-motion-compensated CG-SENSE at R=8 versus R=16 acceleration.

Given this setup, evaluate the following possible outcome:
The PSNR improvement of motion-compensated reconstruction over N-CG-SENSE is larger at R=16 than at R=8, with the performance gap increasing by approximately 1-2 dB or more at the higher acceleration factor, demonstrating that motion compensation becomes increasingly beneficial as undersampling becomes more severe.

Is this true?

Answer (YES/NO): YES